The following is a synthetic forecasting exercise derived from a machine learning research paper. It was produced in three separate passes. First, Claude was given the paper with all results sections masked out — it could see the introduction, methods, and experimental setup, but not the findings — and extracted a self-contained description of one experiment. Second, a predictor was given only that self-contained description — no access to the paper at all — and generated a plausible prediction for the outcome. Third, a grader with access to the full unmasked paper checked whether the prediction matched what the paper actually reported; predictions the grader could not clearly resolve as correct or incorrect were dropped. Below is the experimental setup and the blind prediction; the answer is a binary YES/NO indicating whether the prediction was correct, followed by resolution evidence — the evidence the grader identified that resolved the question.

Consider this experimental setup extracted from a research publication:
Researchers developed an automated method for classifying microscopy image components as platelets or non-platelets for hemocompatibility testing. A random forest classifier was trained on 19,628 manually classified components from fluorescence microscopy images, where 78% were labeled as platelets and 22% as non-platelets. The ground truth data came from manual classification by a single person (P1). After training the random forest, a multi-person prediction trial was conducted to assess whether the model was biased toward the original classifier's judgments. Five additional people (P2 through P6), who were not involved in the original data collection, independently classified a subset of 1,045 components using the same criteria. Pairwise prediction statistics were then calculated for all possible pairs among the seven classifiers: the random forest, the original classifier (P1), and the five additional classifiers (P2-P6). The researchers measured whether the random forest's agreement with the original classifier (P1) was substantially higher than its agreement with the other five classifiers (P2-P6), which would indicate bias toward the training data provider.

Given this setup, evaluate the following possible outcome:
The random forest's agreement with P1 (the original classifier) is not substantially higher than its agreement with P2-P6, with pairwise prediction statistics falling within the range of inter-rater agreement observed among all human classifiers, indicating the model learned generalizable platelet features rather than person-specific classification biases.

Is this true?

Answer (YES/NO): YES